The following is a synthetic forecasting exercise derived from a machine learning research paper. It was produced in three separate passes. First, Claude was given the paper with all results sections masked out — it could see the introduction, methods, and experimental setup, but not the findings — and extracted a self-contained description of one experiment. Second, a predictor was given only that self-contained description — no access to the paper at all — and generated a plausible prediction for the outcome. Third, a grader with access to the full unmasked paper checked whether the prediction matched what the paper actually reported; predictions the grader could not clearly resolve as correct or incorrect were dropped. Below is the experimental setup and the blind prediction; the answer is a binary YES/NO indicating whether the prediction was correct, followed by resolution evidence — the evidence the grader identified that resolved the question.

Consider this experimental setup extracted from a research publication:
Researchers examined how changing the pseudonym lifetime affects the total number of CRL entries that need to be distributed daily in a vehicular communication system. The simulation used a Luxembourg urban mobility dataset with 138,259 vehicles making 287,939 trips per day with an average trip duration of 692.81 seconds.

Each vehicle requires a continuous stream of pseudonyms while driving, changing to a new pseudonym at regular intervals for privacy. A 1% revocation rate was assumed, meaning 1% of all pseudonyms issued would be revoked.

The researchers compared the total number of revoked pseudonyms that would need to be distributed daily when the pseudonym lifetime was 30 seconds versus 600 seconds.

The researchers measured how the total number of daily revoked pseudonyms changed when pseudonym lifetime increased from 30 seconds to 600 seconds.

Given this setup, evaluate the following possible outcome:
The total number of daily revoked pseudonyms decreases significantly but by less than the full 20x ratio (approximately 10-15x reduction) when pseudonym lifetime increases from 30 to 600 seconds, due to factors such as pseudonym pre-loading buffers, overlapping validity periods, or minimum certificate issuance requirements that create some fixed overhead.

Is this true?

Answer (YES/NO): NO